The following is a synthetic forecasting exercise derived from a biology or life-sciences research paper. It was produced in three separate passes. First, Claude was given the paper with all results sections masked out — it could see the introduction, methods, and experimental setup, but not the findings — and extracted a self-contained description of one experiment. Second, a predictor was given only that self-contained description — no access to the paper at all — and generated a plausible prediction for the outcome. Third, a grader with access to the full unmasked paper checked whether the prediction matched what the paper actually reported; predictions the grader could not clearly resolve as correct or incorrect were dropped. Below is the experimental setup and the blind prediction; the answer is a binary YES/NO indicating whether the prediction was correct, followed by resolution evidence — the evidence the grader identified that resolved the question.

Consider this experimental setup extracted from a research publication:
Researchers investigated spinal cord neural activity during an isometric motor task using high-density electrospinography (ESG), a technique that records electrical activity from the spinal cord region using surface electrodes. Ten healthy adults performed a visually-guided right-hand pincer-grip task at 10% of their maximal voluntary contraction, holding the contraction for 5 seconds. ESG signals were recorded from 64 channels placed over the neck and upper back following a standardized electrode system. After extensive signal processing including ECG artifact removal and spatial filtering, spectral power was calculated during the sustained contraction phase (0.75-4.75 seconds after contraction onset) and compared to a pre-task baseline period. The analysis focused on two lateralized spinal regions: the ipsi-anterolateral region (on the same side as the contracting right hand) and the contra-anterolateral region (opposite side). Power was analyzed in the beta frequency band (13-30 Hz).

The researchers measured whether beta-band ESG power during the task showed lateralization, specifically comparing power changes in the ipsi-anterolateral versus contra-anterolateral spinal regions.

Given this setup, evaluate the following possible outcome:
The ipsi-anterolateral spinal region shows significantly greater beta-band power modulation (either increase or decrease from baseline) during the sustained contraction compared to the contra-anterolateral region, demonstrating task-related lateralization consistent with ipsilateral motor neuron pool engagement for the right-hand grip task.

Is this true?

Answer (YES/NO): YES